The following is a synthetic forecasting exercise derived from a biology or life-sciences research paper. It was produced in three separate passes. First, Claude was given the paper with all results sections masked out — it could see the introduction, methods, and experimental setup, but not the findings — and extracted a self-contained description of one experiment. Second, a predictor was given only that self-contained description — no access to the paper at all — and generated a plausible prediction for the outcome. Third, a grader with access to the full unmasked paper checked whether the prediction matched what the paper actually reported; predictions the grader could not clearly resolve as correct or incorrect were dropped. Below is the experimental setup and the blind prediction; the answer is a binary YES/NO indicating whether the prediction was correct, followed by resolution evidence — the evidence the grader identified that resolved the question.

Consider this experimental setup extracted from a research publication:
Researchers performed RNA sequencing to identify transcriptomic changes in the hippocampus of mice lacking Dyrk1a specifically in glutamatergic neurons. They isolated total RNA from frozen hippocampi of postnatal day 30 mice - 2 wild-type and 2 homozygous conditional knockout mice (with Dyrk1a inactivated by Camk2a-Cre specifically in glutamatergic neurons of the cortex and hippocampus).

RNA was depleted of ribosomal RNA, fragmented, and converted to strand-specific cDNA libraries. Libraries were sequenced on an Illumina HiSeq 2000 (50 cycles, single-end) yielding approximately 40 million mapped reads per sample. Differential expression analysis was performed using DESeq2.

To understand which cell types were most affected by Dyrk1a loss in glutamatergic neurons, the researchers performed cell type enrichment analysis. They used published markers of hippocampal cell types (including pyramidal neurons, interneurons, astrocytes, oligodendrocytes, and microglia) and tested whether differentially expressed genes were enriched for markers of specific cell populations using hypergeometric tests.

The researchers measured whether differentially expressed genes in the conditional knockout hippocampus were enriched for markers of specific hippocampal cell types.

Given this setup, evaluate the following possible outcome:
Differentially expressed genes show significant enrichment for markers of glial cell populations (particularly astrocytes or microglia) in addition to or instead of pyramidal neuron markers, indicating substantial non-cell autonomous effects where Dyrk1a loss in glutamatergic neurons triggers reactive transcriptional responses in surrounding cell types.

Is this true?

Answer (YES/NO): NO